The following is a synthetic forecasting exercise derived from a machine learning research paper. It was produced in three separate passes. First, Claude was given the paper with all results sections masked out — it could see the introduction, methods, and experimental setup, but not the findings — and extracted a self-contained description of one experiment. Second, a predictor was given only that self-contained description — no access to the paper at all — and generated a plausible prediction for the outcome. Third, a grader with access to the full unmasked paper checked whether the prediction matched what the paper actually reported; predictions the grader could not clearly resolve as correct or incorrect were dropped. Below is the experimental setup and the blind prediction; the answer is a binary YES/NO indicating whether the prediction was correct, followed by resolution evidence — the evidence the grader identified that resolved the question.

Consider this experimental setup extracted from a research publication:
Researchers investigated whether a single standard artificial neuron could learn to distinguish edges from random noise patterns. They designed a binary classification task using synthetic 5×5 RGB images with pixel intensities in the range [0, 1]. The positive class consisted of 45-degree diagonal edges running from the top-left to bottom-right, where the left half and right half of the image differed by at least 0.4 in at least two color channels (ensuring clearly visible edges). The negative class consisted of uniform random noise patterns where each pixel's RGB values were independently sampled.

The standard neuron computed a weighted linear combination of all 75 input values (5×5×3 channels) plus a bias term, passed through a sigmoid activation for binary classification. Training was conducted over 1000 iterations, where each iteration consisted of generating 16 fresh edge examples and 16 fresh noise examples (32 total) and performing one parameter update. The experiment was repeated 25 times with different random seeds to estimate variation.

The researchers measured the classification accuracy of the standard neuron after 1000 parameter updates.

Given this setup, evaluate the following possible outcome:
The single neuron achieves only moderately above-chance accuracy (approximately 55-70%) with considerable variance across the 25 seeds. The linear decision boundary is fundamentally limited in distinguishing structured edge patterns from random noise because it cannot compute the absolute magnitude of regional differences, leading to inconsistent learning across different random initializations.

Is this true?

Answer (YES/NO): NO